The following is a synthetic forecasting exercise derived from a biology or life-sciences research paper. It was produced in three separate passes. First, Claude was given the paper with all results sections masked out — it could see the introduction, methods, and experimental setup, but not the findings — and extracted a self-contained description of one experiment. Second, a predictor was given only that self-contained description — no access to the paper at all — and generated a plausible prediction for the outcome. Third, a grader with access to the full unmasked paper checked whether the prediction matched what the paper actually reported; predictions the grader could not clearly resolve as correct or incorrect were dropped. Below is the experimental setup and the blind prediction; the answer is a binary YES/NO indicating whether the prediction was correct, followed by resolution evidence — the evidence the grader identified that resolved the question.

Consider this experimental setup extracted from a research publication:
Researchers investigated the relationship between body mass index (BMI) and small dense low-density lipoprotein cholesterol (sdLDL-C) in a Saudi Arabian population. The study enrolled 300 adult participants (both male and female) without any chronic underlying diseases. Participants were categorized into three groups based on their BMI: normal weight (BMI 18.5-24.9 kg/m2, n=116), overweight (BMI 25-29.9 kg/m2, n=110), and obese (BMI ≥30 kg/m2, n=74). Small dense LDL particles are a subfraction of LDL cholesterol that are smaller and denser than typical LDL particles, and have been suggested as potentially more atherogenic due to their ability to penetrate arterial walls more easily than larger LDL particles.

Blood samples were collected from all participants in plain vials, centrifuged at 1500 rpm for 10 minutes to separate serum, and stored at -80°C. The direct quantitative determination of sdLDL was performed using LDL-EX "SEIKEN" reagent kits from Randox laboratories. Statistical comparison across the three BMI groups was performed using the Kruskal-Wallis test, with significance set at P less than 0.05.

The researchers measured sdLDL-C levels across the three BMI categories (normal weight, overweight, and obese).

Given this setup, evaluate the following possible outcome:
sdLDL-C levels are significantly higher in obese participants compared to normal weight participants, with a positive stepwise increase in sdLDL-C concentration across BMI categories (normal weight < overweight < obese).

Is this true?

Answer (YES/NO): YES